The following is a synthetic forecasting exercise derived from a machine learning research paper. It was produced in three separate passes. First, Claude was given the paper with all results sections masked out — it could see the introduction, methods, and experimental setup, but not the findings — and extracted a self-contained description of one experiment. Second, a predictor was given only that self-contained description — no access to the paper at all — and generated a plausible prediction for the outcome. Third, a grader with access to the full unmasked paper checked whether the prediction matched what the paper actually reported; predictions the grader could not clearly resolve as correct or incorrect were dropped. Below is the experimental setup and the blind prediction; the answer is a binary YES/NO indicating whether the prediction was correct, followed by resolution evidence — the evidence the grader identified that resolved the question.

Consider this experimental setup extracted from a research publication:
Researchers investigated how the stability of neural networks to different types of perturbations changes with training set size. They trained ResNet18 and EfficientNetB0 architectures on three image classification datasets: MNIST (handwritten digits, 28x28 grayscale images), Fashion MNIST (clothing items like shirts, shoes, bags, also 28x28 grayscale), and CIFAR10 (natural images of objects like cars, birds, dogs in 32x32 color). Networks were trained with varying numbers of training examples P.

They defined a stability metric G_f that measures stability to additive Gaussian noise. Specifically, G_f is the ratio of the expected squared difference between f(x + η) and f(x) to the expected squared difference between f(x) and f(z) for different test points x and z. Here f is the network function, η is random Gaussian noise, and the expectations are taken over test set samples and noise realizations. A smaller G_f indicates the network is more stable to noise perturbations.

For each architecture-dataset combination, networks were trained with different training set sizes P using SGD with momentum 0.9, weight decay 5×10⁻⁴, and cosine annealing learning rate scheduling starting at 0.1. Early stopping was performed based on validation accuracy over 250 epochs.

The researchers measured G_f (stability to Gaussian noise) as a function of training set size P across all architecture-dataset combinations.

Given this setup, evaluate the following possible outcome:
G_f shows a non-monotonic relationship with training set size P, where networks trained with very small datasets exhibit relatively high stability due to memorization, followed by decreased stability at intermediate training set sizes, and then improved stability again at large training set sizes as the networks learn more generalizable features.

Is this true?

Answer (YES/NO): NO